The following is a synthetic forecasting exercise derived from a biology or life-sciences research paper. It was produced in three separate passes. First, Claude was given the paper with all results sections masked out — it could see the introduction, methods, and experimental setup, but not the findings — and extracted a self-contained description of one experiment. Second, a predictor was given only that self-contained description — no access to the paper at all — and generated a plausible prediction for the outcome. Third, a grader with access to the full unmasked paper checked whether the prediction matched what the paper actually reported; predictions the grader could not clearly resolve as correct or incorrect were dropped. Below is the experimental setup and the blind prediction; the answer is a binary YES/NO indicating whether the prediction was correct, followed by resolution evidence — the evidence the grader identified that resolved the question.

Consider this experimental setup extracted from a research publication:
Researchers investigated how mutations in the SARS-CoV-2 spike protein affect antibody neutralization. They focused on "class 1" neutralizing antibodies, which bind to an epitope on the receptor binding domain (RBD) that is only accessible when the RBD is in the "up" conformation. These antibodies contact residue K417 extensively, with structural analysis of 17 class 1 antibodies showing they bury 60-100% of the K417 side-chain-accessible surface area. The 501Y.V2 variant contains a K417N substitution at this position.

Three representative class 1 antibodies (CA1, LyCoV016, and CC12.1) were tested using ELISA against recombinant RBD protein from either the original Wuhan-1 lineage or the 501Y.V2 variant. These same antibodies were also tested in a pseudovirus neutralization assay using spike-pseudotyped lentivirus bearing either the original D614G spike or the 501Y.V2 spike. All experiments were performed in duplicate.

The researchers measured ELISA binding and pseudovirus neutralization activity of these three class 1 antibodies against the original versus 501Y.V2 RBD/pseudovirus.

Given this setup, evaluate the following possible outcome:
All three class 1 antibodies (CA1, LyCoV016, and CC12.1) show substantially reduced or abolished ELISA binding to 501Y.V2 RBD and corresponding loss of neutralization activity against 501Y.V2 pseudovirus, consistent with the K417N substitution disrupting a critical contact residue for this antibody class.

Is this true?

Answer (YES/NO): YES